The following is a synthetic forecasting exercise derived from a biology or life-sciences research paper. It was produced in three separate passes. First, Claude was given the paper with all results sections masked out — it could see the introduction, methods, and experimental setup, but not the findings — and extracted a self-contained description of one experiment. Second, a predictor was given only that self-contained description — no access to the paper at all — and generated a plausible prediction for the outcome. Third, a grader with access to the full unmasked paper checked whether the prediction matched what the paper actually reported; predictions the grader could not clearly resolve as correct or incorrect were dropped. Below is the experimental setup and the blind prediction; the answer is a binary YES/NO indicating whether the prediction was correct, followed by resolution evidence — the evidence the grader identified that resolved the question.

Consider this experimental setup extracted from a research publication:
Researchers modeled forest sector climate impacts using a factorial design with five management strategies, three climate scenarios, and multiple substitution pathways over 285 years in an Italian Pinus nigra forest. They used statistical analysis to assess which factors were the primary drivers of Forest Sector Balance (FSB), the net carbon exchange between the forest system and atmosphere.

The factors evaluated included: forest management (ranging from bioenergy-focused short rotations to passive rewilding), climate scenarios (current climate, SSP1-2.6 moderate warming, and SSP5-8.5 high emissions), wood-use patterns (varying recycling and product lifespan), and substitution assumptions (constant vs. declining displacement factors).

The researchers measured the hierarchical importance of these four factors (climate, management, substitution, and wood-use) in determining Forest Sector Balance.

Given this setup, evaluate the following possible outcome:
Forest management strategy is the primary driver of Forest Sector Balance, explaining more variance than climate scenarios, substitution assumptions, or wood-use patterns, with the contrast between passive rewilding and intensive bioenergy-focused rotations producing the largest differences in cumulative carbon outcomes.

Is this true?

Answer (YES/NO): NO